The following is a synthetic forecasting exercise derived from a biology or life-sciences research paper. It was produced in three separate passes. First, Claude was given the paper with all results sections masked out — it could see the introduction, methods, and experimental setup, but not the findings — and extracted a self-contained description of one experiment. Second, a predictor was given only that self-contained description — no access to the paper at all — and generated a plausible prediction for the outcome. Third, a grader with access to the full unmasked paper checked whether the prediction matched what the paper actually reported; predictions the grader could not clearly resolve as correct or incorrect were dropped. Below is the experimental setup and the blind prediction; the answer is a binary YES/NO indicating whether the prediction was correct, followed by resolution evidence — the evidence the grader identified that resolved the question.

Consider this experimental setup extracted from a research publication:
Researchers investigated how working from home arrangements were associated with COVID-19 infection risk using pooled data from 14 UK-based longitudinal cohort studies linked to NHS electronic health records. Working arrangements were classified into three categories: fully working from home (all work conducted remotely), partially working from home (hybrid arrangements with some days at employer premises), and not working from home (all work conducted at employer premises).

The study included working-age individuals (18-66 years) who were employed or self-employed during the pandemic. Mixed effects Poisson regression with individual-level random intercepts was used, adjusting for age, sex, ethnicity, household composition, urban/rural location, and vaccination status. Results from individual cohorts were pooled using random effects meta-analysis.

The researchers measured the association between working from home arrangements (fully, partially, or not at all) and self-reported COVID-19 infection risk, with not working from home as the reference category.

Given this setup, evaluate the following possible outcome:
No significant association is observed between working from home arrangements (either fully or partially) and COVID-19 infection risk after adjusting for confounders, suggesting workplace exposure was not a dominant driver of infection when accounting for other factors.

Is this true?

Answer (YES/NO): NO